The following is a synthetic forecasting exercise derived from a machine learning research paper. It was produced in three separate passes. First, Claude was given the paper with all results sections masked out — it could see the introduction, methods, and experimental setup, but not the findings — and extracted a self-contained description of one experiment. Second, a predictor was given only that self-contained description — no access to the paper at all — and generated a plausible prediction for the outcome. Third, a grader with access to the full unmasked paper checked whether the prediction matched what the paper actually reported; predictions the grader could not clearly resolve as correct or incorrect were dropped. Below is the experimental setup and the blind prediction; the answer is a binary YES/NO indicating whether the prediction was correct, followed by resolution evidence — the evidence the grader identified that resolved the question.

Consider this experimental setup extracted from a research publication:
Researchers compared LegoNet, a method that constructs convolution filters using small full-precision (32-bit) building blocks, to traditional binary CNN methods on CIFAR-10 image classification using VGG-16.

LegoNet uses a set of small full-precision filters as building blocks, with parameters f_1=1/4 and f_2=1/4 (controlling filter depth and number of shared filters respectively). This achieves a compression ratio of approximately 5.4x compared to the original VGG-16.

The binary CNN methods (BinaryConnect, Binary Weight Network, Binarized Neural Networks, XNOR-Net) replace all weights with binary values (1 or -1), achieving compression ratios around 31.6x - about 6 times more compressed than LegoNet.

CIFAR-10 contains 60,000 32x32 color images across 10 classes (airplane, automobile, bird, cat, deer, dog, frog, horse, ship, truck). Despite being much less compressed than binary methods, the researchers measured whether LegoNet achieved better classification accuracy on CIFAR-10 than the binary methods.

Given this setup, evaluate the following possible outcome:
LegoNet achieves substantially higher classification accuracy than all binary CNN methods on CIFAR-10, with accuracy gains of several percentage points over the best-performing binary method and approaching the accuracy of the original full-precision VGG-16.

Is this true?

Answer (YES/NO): NO